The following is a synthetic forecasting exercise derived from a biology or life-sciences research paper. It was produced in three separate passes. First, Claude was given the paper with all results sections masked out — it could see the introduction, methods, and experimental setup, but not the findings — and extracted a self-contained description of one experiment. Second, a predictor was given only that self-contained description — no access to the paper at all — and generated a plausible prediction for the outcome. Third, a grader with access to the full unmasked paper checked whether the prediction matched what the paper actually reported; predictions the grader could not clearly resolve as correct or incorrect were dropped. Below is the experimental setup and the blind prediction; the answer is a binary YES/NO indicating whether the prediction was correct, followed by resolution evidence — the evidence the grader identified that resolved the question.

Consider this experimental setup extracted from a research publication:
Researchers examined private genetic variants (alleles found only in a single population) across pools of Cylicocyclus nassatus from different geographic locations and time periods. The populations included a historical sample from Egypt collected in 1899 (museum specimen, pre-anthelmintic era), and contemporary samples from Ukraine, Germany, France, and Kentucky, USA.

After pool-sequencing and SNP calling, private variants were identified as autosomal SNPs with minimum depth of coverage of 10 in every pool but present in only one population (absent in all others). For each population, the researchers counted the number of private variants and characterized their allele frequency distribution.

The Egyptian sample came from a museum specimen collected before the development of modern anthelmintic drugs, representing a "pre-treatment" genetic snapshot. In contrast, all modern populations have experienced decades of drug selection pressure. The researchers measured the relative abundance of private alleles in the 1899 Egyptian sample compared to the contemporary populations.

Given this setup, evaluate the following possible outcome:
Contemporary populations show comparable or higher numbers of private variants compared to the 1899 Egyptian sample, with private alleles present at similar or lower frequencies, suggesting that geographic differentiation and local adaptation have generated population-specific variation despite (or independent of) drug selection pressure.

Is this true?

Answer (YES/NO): NO